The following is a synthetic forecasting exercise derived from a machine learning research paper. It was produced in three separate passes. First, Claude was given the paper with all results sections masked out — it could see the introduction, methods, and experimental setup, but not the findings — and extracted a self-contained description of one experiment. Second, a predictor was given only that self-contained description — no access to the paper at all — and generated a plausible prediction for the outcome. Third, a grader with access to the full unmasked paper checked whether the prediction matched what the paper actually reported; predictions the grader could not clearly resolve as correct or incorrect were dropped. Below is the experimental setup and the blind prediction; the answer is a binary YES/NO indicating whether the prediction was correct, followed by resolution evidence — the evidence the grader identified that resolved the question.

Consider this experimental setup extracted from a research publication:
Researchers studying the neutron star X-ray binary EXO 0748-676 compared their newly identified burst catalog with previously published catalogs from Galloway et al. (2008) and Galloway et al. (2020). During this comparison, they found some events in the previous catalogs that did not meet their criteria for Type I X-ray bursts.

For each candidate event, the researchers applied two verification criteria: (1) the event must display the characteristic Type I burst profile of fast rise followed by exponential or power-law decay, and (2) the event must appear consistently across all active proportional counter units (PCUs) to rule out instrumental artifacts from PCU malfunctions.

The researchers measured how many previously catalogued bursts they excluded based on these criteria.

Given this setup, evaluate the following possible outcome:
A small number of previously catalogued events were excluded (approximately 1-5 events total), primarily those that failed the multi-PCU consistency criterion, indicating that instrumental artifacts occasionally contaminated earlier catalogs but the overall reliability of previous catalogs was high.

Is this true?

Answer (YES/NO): NO